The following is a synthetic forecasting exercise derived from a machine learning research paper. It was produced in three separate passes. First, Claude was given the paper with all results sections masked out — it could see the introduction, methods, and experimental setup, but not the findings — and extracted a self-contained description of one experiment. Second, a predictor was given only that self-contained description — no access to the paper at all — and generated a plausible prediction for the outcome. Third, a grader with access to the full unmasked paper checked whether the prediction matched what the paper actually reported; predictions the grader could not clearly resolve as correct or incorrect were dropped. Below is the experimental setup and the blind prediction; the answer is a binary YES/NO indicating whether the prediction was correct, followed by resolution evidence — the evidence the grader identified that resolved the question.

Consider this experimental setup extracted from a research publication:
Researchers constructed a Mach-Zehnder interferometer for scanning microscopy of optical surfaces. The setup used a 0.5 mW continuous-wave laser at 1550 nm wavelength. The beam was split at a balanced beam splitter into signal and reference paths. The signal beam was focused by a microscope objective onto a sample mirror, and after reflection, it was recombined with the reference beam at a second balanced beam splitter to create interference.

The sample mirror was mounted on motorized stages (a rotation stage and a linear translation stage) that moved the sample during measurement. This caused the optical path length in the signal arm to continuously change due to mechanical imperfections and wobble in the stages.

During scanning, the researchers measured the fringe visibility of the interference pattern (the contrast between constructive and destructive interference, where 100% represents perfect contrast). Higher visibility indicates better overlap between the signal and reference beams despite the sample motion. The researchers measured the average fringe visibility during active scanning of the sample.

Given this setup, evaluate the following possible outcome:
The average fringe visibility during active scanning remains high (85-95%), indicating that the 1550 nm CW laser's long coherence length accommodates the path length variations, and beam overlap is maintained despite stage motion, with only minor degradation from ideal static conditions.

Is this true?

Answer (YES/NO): NO